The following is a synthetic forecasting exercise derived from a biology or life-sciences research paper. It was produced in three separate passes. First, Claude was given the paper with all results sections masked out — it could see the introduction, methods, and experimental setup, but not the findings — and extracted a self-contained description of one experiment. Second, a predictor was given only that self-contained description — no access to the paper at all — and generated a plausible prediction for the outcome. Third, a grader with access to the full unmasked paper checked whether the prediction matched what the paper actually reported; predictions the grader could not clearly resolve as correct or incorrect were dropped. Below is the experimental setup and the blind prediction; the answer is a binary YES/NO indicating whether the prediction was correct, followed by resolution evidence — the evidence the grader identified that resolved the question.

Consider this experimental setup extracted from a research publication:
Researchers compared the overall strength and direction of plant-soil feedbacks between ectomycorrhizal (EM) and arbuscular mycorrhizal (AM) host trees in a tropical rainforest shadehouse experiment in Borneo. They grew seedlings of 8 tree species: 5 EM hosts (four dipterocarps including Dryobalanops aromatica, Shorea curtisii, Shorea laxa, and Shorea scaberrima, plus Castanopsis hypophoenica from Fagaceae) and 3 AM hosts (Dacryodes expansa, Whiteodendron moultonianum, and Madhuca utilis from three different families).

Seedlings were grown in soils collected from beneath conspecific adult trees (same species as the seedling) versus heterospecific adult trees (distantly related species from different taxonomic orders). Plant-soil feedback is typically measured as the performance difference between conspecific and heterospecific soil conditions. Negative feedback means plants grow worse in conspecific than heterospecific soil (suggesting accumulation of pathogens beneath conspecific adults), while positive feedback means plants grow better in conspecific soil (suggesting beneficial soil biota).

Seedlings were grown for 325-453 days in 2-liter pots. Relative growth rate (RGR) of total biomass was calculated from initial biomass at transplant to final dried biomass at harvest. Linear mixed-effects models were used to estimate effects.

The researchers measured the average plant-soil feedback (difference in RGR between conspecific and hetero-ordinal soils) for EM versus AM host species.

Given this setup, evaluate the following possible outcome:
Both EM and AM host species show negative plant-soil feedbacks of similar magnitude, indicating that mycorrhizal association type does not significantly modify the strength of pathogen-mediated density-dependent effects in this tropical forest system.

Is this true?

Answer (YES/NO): NO